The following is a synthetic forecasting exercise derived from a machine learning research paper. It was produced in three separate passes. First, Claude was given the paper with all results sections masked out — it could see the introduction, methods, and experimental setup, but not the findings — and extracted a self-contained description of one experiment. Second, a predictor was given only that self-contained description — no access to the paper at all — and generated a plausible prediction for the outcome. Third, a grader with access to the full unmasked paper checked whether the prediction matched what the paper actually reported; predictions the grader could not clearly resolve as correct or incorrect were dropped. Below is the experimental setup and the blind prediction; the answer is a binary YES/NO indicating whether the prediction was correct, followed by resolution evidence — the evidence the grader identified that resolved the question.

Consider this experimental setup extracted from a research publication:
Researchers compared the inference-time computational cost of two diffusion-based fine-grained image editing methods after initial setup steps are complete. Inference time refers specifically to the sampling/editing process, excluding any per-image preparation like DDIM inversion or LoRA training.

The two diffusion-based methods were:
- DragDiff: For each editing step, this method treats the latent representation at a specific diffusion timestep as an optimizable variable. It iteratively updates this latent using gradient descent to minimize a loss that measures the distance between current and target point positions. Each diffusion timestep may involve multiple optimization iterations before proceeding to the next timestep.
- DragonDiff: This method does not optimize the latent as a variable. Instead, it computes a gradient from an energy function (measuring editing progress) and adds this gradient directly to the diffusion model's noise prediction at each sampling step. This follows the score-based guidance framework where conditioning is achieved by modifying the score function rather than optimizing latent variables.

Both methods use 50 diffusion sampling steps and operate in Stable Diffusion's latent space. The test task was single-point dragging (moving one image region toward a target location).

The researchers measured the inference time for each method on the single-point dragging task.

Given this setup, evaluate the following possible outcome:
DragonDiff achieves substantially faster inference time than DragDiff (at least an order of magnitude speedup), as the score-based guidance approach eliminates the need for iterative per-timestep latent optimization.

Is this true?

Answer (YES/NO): NO